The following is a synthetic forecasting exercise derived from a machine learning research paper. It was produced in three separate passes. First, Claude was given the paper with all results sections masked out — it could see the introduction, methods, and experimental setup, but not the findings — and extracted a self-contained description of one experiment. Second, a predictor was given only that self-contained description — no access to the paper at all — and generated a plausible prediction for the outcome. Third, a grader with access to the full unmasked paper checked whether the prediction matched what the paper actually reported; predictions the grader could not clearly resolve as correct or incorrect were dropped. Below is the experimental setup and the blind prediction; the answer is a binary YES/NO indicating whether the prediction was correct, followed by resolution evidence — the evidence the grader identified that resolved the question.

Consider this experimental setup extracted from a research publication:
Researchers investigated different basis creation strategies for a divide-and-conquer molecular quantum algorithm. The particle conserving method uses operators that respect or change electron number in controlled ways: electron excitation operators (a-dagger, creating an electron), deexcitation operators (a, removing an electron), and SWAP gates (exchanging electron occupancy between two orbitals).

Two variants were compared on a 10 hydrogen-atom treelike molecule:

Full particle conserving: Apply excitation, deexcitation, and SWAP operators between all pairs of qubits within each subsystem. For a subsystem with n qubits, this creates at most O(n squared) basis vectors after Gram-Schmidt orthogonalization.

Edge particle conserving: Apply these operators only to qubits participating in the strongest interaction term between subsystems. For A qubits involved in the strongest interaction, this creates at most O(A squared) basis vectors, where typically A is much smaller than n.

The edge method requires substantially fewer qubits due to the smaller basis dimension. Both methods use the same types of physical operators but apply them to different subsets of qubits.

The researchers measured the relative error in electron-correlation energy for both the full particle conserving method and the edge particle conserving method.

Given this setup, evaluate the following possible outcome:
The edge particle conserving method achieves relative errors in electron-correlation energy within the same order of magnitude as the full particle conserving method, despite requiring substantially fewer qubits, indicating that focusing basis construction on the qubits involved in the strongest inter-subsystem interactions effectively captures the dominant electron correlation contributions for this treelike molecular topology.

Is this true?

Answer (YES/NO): YES